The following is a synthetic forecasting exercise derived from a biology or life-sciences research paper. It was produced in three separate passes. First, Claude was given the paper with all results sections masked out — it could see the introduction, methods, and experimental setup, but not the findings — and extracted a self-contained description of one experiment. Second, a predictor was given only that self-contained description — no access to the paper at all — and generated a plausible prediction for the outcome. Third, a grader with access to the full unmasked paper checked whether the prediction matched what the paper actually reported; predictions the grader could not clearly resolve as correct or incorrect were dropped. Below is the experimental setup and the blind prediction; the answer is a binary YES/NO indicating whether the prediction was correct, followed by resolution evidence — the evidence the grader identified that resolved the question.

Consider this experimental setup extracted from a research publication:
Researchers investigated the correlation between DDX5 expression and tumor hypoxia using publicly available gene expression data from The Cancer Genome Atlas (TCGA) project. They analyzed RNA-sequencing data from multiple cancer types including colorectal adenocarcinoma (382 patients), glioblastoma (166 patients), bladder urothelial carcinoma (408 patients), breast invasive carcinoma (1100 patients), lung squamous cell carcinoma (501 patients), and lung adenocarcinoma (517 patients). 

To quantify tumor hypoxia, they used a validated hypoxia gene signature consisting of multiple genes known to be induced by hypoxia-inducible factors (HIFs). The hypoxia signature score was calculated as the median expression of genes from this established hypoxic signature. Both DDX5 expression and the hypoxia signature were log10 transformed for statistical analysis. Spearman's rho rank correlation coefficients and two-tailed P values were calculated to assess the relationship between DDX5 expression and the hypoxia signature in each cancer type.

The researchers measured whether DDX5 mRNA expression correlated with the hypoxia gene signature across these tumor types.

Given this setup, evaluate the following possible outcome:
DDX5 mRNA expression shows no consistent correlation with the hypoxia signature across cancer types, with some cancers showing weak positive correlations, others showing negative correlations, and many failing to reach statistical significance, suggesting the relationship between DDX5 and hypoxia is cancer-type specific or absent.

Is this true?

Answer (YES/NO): NO